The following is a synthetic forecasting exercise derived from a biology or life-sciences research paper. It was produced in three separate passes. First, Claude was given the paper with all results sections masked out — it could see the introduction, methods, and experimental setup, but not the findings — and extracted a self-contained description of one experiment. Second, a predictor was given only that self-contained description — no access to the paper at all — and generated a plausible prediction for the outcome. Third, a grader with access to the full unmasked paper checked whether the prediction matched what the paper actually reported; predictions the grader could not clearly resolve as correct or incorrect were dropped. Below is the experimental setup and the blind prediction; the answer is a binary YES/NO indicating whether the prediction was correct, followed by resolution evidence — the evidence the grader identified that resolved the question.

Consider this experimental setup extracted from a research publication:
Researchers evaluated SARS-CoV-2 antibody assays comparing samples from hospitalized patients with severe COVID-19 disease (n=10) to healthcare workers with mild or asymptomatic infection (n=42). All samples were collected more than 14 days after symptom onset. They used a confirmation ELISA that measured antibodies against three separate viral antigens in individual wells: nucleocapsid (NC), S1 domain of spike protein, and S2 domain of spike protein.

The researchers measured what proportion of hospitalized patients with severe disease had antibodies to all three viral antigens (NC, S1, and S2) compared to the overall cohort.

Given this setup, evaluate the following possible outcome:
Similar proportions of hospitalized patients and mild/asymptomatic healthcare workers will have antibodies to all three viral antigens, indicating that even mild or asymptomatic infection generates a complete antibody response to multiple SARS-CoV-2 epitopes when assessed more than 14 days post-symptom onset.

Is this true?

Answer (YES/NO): NO